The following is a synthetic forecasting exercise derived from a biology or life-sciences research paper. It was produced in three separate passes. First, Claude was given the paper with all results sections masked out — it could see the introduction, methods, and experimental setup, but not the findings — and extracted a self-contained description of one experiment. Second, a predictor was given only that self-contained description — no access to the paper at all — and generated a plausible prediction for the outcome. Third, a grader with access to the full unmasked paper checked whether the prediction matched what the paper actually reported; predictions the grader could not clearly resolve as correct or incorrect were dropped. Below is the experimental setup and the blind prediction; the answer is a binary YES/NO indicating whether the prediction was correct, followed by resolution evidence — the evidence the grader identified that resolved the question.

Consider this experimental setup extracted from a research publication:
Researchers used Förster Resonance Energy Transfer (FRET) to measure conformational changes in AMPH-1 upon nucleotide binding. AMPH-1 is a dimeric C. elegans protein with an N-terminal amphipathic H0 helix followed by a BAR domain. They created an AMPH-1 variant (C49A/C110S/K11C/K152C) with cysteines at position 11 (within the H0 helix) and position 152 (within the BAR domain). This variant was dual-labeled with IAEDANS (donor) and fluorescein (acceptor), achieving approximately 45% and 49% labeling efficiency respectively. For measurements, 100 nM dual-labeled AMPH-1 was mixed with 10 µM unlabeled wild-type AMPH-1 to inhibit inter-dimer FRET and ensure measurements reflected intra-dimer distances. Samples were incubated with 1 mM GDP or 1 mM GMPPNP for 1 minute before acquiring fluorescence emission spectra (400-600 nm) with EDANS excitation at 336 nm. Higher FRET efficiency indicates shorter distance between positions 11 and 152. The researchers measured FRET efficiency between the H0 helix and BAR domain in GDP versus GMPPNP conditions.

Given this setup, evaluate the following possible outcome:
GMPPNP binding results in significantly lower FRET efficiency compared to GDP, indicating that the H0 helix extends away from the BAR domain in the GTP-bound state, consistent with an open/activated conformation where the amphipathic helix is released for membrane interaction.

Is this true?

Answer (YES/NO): NO